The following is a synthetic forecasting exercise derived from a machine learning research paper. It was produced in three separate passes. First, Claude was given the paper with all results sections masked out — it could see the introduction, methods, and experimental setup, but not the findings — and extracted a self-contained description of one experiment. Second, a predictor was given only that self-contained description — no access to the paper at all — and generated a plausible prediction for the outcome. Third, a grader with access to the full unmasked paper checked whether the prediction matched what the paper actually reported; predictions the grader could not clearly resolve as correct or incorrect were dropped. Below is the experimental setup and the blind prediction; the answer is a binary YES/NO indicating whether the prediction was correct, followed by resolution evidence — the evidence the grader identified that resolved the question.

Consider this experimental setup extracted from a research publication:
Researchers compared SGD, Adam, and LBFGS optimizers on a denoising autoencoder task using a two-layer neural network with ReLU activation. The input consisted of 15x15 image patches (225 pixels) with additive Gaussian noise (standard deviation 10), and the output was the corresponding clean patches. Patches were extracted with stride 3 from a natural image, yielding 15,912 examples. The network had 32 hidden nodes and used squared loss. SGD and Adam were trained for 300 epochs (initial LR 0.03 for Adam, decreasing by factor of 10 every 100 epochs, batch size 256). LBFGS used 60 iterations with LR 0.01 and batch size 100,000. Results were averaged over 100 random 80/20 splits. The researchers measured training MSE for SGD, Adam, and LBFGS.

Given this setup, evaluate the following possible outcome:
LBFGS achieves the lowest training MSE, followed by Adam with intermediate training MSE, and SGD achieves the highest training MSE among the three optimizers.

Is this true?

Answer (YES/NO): NO